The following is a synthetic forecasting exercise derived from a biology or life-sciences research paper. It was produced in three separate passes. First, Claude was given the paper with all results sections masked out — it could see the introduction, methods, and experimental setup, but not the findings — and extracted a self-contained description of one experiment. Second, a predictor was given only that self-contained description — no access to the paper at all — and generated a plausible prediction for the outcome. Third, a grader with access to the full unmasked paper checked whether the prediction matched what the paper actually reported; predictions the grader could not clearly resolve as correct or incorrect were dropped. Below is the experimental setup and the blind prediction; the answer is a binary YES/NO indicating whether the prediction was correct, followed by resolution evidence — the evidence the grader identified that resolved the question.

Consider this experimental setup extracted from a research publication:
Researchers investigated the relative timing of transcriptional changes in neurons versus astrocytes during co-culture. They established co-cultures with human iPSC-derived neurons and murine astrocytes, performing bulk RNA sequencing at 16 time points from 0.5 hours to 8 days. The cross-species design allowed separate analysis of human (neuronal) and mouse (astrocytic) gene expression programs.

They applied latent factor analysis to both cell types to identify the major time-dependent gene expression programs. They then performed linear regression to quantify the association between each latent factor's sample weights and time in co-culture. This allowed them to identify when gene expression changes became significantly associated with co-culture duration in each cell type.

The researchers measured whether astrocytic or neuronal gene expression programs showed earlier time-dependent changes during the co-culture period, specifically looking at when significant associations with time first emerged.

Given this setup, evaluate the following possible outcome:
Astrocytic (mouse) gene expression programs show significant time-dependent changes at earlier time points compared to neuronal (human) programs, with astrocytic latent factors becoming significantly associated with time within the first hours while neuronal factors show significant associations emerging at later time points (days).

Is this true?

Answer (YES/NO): NO